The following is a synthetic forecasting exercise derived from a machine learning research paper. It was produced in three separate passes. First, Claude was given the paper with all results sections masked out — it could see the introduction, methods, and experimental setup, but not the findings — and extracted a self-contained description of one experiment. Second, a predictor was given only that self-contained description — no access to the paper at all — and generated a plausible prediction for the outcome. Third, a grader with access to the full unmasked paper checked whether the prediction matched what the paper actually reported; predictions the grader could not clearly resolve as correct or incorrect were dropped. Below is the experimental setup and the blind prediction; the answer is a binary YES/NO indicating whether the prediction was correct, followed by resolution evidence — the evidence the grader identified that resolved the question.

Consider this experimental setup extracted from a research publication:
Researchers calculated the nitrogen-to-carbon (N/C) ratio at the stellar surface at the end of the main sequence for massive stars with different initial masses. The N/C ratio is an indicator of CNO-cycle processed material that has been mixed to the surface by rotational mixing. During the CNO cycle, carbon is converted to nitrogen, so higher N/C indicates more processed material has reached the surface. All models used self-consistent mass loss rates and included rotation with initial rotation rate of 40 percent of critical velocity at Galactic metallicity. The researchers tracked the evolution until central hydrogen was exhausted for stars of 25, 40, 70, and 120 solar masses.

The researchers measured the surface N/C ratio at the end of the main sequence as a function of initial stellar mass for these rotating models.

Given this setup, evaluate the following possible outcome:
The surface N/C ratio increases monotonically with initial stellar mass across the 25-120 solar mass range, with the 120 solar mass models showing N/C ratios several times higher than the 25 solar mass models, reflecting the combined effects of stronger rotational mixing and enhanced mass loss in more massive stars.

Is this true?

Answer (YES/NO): YES